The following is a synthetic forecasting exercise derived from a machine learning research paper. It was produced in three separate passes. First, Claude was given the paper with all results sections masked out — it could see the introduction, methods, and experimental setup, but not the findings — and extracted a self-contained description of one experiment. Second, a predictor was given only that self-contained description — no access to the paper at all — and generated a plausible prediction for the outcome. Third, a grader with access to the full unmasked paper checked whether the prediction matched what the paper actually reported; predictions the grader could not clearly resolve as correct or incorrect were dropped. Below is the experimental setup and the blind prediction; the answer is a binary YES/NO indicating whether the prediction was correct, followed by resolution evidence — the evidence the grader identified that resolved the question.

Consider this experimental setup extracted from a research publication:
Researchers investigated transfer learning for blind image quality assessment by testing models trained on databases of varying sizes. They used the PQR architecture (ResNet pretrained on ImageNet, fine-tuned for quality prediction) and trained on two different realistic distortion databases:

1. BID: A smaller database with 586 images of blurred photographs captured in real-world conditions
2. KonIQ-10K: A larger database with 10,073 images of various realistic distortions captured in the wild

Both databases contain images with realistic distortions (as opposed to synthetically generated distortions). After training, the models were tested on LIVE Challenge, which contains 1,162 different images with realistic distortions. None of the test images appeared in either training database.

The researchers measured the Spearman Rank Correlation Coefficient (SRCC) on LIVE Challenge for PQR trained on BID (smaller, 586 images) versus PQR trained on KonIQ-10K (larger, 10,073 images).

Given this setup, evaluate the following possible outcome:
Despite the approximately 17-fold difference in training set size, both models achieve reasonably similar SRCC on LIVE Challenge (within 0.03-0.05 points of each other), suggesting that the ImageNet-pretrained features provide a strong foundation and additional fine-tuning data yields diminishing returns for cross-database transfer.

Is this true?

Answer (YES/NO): NO